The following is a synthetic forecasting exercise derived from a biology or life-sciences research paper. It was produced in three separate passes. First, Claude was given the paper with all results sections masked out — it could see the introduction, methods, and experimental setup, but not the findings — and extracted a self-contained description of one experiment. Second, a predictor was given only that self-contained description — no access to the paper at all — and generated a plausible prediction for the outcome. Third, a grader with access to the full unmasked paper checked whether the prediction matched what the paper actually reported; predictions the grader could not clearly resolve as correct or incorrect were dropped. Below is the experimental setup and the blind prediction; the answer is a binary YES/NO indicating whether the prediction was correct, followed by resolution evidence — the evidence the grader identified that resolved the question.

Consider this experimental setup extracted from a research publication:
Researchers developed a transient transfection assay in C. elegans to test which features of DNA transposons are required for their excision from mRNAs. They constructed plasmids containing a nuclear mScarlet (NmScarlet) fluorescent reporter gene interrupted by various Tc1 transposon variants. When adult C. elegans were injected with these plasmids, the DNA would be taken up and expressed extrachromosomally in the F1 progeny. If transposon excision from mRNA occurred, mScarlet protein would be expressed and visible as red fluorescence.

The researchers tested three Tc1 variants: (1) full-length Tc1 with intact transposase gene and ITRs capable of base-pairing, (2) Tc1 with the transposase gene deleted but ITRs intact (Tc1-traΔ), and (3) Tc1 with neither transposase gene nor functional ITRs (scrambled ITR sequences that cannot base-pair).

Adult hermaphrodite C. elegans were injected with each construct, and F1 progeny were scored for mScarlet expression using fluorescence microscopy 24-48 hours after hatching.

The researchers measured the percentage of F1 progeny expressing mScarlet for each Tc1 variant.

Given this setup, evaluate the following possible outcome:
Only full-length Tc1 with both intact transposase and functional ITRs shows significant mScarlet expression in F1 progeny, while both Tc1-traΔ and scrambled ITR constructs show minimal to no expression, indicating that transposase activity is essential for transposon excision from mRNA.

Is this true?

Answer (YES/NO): NO